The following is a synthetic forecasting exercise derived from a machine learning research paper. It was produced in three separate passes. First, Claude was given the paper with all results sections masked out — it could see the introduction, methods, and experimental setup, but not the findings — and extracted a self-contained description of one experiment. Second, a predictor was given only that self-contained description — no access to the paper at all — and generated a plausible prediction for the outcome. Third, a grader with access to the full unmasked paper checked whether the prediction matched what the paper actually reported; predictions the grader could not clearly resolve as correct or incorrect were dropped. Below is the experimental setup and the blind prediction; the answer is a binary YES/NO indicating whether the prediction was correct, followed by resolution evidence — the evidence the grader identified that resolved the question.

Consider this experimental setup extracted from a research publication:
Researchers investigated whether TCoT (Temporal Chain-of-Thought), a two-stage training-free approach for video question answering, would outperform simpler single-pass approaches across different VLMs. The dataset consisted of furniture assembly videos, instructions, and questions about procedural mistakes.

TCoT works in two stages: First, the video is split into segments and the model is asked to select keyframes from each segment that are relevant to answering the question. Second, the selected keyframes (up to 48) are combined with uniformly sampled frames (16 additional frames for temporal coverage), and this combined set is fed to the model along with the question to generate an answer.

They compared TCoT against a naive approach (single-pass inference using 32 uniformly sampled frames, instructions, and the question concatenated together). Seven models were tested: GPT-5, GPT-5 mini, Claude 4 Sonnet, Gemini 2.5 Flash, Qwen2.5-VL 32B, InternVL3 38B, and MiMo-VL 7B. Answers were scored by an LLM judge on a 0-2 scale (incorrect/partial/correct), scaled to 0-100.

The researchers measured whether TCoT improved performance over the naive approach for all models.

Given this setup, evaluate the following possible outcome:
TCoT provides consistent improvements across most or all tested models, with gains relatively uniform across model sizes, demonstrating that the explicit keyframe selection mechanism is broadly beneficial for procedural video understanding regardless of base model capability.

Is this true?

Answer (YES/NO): NO